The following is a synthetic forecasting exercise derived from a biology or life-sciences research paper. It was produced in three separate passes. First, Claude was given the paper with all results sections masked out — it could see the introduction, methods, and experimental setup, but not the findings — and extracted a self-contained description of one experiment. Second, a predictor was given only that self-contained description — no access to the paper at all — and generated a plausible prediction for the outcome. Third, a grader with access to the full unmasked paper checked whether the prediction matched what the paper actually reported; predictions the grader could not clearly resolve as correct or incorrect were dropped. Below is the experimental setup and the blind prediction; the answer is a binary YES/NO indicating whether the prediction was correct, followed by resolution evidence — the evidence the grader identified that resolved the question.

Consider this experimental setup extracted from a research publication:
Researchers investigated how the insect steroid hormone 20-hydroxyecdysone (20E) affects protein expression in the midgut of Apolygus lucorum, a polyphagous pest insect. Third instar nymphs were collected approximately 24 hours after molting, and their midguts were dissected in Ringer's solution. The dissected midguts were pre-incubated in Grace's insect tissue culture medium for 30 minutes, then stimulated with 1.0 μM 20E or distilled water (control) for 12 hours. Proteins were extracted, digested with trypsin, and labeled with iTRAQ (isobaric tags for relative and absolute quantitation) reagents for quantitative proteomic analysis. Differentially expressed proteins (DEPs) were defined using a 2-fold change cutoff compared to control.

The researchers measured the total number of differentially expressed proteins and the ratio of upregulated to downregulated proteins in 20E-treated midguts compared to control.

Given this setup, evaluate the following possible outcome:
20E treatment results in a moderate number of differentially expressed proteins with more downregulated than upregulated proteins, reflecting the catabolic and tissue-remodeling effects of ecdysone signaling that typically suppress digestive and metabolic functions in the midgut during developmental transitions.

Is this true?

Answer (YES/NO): YES